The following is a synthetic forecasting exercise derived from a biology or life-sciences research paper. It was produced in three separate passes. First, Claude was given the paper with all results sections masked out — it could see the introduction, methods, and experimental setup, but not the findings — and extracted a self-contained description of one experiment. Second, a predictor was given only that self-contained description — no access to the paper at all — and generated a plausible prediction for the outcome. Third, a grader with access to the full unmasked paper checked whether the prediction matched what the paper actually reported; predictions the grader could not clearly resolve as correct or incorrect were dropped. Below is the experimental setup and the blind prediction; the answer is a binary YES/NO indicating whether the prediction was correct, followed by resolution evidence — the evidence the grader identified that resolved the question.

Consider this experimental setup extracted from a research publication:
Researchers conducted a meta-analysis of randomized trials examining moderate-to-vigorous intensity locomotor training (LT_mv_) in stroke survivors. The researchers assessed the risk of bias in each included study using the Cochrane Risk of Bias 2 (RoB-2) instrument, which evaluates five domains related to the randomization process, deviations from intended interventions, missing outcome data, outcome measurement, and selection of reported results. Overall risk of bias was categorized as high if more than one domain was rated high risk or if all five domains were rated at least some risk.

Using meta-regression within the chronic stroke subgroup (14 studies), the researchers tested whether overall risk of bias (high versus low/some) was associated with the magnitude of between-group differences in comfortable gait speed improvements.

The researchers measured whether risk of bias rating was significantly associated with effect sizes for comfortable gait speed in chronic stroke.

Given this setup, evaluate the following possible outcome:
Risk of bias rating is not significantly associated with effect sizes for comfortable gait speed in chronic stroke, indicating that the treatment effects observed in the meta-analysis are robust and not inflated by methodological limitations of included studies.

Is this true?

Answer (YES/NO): NO